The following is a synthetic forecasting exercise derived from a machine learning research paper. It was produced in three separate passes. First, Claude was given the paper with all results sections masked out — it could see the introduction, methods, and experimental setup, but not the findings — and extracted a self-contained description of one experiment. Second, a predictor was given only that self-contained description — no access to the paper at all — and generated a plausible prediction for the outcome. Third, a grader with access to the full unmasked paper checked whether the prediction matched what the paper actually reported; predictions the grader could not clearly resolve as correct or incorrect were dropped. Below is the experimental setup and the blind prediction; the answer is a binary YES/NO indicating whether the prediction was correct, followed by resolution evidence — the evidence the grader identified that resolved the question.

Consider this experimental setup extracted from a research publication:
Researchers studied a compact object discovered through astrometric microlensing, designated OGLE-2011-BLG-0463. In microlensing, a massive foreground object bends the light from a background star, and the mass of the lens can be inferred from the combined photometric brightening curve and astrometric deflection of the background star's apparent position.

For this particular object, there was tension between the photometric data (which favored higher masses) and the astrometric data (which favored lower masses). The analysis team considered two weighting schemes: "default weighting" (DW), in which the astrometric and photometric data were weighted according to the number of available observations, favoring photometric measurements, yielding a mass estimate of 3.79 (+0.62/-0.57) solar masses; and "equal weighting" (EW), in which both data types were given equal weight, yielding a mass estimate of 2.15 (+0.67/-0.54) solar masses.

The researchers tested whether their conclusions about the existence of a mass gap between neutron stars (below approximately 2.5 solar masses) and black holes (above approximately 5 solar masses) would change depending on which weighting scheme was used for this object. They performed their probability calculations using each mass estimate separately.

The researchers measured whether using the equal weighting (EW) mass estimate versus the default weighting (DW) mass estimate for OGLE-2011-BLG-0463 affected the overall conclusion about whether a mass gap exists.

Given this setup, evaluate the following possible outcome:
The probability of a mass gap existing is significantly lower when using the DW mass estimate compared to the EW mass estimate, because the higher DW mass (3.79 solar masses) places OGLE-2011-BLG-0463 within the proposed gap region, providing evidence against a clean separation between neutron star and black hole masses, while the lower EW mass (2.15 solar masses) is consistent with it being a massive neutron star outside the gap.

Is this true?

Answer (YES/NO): YES